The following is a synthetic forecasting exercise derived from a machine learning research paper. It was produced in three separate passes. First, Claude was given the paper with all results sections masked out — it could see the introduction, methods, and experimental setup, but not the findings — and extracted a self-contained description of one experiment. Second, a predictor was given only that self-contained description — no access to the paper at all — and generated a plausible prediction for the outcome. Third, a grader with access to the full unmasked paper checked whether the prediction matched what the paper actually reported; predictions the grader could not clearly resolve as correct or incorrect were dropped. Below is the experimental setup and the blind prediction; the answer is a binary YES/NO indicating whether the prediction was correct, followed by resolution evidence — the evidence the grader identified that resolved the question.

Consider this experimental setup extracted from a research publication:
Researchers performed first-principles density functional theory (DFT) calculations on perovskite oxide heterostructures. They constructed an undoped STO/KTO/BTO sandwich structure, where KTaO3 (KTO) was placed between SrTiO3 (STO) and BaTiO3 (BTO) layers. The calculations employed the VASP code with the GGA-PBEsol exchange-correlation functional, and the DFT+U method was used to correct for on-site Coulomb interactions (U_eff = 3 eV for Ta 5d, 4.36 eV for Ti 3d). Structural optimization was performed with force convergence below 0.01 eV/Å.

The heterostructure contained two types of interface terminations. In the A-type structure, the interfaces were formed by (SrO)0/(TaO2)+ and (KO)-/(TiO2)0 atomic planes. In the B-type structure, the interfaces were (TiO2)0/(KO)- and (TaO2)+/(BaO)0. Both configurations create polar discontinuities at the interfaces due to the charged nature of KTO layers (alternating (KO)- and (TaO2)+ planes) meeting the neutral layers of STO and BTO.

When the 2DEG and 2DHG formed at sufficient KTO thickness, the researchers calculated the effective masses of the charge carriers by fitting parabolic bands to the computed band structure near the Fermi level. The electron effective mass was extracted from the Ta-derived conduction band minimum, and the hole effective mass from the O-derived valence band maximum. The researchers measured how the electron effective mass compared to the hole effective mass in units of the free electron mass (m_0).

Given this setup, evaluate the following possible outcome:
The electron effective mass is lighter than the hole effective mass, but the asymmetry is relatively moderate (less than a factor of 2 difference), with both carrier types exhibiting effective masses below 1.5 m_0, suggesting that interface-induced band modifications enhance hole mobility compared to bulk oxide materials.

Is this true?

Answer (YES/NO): NO